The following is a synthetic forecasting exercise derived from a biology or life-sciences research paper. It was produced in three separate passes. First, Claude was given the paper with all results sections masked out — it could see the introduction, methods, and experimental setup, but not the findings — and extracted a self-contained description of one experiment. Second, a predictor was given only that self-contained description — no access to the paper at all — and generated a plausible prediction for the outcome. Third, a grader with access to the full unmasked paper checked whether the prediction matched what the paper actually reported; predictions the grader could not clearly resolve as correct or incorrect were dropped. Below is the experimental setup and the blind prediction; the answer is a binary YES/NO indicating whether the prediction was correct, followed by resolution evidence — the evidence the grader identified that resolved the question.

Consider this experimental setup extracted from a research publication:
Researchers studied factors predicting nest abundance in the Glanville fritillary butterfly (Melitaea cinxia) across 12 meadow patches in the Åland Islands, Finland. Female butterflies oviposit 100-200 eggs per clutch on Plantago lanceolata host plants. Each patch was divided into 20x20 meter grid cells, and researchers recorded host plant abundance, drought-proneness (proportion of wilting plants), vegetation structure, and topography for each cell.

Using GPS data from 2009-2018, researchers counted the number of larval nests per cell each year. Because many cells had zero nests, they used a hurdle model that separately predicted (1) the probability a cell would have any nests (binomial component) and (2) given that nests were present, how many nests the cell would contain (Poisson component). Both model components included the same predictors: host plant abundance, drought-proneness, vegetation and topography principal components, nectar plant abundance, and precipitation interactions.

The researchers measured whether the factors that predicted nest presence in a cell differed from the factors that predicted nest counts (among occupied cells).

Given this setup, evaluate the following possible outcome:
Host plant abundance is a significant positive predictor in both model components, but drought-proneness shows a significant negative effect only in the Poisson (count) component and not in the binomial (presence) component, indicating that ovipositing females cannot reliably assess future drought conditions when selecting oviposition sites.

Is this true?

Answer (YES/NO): NO